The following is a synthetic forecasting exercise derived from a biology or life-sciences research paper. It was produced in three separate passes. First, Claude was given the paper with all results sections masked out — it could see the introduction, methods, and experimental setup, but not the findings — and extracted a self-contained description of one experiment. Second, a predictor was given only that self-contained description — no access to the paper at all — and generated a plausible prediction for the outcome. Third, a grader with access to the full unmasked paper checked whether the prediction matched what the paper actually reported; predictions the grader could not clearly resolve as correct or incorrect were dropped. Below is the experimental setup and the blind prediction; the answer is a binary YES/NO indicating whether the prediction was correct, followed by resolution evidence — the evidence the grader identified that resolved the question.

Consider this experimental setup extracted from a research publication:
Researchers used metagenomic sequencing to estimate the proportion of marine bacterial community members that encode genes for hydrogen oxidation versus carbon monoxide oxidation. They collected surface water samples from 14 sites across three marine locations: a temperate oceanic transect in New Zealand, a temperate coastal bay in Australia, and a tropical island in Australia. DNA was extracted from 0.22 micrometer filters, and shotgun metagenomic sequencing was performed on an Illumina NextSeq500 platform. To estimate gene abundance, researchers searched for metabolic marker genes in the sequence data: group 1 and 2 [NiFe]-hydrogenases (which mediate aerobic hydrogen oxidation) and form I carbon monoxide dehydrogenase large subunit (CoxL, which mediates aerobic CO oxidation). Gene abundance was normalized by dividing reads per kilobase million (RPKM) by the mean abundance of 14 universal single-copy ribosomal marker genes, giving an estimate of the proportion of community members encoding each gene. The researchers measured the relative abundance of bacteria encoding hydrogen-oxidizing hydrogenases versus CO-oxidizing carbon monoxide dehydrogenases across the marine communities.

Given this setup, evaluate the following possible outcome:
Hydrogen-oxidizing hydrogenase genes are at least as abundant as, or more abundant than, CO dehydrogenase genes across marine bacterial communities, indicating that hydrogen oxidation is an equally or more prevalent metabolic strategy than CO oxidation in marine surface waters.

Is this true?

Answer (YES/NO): NO